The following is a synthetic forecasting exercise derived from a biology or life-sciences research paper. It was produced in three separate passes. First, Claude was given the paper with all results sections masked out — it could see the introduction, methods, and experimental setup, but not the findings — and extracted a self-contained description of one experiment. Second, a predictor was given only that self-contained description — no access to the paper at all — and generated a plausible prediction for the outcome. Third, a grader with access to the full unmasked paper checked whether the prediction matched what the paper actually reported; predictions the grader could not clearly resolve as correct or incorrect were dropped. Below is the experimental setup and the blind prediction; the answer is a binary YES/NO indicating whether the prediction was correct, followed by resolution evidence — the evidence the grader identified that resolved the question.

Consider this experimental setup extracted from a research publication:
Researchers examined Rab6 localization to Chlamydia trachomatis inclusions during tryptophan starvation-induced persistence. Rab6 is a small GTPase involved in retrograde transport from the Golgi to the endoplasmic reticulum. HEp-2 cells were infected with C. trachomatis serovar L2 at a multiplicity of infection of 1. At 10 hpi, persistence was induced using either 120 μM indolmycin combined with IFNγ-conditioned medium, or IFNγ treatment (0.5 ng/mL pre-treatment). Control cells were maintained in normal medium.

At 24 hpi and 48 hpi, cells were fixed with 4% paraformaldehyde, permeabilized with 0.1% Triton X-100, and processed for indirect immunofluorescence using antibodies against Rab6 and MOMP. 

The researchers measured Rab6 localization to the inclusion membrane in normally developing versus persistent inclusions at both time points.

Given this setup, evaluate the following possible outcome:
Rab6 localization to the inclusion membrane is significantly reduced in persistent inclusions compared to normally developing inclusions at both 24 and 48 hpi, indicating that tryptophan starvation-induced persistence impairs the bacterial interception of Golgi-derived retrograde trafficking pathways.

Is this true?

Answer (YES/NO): NO